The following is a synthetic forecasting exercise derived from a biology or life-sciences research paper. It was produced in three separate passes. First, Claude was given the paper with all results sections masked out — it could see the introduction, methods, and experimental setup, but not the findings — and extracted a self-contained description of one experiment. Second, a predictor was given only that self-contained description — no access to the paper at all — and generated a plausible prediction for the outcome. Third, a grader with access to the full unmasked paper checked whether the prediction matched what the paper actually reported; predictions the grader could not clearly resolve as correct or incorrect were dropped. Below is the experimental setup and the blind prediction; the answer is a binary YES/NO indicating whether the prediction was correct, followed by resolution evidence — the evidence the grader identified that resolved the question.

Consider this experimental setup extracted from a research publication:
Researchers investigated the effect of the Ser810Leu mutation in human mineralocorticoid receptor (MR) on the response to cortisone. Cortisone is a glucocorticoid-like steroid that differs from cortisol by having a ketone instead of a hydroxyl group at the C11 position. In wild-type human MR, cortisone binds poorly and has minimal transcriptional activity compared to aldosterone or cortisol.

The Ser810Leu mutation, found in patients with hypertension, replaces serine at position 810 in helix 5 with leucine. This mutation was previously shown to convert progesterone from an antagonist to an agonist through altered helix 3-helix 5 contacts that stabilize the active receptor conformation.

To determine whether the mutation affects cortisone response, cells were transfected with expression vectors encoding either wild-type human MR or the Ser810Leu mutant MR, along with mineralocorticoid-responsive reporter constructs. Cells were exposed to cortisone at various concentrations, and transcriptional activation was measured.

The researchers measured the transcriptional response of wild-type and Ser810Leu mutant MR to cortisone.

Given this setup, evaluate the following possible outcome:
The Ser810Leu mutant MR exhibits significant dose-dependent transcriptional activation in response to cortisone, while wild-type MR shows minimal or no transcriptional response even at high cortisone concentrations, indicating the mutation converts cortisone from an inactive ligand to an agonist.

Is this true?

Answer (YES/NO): YES